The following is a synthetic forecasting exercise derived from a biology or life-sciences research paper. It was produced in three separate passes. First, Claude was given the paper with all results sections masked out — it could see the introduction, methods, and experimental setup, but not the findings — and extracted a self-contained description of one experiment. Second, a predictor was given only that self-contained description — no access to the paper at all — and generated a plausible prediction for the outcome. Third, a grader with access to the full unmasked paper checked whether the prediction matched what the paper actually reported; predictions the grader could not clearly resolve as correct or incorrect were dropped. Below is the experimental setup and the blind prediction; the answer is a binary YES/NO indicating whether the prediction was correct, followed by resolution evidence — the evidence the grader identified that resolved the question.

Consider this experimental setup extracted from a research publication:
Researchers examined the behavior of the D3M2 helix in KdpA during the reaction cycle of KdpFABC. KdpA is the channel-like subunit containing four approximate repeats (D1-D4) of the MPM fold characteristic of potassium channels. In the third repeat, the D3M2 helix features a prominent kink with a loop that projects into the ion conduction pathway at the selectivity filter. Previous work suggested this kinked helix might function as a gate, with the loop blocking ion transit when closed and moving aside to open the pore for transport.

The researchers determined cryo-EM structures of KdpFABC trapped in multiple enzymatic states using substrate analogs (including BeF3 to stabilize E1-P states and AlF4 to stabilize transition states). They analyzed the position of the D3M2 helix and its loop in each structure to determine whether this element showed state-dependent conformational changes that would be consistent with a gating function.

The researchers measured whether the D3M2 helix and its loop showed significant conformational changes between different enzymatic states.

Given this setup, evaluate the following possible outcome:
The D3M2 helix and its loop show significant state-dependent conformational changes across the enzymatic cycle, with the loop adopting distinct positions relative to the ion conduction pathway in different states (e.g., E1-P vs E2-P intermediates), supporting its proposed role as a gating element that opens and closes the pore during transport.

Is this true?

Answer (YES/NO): NO